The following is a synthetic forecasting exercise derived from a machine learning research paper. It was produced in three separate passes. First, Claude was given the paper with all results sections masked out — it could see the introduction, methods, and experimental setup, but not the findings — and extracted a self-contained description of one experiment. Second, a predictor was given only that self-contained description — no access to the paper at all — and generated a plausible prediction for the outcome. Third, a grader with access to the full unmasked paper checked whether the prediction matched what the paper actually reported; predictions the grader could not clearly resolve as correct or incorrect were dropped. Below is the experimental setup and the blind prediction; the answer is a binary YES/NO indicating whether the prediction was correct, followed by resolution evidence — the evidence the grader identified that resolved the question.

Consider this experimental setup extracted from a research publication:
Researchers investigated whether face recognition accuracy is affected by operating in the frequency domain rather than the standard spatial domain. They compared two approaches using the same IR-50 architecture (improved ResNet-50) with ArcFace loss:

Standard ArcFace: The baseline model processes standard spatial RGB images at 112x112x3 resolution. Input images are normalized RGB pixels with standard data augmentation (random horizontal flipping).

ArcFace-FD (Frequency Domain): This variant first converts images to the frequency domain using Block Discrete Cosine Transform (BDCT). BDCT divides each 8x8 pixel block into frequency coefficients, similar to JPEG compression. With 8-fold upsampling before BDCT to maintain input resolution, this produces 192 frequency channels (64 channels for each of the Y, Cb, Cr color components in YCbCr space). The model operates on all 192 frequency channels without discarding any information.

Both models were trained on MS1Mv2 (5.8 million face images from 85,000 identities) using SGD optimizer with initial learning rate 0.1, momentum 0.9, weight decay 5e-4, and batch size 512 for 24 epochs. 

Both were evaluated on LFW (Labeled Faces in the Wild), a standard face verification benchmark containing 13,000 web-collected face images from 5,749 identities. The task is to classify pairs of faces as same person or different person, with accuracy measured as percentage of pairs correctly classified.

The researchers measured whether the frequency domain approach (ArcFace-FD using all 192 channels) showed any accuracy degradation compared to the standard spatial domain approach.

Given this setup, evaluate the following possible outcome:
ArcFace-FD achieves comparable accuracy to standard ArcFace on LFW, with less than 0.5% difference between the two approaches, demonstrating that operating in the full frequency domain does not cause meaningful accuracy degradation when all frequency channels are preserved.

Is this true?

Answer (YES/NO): YES